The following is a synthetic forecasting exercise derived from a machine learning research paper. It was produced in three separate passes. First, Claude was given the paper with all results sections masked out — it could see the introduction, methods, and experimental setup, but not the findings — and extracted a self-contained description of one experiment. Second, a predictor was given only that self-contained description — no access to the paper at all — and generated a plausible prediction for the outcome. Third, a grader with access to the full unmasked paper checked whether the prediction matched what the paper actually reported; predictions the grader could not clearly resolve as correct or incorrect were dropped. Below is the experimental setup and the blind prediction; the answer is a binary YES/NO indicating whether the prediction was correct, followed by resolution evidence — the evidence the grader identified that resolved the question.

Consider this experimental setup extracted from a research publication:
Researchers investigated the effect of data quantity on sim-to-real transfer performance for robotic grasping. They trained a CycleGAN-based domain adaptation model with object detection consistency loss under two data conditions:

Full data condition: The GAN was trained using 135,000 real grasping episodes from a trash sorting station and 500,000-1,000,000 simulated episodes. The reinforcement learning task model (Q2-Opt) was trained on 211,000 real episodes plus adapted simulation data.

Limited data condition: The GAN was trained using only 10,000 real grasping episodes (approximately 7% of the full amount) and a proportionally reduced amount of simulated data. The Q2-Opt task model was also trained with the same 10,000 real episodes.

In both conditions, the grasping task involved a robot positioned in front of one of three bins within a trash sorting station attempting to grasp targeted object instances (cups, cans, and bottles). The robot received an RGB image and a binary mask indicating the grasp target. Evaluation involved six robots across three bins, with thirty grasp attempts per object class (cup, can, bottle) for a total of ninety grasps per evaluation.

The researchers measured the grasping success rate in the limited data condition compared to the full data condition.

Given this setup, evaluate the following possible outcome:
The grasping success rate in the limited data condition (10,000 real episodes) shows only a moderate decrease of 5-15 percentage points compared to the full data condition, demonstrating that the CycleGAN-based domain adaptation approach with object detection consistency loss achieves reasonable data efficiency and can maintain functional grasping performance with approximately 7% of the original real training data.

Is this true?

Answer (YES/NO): YES